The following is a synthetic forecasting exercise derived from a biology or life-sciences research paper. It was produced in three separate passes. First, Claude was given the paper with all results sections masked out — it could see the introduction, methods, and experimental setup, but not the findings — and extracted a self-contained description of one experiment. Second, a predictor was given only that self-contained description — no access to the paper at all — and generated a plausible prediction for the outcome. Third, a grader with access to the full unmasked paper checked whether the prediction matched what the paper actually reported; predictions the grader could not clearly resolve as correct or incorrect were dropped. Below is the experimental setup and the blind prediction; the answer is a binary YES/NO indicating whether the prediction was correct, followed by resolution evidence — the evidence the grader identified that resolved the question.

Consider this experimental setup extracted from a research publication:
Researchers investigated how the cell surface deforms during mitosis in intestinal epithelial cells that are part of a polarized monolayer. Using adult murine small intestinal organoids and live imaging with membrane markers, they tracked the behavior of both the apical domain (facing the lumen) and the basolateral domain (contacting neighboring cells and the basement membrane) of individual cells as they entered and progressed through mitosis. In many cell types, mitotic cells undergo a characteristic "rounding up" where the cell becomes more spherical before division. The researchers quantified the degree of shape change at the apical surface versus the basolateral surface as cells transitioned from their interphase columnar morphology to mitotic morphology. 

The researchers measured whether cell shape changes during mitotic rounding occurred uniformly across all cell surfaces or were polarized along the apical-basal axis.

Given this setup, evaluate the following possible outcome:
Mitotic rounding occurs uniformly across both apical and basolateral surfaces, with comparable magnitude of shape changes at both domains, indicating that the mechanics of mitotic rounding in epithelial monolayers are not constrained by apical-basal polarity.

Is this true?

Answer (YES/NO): NO